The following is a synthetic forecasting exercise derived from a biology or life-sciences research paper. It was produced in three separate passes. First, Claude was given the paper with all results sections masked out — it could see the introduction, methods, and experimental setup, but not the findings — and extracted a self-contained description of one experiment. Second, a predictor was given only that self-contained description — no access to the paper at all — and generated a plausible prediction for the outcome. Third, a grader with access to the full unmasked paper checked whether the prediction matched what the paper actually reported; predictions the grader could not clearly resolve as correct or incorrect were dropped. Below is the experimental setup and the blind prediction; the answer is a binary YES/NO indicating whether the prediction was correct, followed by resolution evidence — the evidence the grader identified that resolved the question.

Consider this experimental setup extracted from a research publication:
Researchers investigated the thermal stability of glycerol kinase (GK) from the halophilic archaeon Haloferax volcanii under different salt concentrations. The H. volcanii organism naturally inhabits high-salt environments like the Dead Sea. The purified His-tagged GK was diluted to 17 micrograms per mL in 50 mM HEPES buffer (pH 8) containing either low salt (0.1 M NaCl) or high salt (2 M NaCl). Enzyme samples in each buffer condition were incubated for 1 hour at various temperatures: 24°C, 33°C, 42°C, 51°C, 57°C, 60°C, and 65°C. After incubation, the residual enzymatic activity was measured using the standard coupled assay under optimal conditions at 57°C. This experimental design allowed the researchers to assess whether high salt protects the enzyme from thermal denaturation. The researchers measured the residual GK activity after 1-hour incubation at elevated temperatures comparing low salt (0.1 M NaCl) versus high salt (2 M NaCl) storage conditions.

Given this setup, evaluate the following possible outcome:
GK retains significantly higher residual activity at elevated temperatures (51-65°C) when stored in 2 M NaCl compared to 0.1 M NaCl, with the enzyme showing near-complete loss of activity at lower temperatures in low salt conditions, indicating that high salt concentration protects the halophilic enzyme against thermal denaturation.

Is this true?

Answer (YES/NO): NO